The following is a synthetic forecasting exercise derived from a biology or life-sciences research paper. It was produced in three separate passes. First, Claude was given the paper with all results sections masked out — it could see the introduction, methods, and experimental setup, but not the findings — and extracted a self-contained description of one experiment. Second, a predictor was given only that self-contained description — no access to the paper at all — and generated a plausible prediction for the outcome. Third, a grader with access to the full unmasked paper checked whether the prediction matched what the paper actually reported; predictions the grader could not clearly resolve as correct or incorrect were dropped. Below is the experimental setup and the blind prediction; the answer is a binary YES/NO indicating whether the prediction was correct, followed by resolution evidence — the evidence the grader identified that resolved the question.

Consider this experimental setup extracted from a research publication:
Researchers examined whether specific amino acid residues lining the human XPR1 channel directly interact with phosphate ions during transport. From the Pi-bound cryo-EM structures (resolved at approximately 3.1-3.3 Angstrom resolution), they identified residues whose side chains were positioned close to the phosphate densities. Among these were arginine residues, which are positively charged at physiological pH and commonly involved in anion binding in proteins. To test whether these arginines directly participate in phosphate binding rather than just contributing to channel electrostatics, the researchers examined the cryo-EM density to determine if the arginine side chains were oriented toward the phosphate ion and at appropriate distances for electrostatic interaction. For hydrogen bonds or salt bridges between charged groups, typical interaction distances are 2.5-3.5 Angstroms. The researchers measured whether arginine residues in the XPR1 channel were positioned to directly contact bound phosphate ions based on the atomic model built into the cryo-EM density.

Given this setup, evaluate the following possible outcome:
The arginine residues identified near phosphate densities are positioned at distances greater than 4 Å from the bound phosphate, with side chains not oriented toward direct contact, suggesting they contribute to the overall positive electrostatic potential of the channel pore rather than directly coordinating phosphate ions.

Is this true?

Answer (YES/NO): NO